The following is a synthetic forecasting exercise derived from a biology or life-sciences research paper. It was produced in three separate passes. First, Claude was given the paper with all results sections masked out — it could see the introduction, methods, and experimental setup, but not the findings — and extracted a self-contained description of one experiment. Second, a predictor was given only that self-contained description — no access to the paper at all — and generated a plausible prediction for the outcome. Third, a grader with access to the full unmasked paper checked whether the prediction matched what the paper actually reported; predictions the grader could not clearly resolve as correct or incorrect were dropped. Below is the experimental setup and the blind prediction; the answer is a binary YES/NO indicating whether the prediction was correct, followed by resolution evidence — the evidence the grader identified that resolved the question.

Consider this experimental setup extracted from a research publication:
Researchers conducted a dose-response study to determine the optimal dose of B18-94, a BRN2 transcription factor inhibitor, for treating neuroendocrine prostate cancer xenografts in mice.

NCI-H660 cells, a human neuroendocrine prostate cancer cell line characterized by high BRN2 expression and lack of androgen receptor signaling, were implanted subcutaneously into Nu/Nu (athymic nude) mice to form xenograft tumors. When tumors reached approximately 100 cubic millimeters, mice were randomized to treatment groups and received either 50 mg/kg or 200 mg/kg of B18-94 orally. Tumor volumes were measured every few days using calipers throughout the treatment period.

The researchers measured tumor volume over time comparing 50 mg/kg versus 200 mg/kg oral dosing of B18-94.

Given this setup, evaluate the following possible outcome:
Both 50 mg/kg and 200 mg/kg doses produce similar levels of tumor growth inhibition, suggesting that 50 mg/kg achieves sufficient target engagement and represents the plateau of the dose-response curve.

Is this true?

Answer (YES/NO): YES